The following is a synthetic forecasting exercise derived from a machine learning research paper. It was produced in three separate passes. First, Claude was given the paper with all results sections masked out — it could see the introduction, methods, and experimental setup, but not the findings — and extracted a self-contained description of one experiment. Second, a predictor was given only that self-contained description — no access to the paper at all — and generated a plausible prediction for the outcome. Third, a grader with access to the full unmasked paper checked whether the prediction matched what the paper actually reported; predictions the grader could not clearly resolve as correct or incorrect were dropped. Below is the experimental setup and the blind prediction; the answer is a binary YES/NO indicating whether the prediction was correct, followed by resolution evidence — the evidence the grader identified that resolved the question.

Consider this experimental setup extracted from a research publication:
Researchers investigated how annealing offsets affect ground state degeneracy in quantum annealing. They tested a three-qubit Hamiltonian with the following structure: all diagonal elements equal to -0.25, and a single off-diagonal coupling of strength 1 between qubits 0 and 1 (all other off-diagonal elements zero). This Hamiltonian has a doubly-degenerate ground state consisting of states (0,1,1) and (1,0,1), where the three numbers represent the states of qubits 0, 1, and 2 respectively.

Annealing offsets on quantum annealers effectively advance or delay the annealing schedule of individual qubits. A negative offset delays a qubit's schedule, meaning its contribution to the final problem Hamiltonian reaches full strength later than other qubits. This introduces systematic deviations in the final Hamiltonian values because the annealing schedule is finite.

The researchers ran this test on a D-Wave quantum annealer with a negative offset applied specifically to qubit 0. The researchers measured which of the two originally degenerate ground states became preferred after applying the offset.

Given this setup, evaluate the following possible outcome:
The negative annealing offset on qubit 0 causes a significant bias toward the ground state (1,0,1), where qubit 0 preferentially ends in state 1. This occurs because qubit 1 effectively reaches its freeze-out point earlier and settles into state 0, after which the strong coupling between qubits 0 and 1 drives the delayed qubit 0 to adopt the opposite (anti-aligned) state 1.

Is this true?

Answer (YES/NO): YES